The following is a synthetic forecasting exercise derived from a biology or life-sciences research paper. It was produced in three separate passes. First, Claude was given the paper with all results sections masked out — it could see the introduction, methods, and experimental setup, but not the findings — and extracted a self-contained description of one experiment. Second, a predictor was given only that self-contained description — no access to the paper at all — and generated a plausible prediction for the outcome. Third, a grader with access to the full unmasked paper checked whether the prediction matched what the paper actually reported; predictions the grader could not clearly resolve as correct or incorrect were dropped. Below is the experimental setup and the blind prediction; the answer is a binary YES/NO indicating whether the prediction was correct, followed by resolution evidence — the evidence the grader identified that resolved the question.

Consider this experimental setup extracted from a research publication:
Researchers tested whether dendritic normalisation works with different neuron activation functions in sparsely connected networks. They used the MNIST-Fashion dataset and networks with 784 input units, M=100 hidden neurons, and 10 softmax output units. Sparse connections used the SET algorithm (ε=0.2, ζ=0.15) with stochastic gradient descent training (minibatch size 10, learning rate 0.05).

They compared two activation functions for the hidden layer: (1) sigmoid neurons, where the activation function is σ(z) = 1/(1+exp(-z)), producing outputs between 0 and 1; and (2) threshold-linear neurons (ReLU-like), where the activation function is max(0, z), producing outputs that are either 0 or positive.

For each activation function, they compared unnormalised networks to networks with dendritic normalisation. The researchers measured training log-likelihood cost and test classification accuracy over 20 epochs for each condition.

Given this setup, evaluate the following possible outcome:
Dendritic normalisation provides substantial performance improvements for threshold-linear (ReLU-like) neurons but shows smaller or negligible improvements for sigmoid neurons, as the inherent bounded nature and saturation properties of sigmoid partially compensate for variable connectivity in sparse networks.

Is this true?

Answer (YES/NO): NO